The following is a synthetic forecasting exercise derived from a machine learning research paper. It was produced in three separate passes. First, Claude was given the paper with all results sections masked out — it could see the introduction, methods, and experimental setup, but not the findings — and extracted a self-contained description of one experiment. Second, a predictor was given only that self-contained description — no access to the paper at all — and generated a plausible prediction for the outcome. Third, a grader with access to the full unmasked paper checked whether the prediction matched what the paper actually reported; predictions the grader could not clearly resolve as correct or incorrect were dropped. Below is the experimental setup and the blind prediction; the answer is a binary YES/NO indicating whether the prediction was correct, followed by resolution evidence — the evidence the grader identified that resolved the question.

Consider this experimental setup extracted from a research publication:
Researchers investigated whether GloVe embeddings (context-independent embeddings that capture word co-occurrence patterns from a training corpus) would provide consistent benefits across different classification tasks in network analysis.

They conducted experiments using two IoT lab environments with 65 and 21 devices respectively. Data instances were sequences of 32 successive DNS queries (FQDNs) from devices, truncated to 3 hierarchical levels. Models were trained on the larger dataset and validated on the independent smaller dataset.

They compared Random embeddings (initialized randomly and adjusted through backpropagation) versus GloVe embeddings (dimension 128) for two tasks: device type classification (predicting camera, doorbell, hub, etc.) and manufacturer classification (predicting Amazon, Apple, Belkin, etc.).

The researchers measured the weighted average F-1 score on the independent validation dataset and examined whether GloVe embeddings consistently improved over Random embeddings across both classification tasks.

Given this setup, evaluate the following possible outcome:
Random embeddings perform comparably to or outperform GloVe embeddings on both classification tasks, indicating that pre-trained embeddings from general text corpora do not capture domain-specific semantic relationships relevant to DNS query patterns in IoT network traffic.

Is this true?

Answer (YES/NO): NO